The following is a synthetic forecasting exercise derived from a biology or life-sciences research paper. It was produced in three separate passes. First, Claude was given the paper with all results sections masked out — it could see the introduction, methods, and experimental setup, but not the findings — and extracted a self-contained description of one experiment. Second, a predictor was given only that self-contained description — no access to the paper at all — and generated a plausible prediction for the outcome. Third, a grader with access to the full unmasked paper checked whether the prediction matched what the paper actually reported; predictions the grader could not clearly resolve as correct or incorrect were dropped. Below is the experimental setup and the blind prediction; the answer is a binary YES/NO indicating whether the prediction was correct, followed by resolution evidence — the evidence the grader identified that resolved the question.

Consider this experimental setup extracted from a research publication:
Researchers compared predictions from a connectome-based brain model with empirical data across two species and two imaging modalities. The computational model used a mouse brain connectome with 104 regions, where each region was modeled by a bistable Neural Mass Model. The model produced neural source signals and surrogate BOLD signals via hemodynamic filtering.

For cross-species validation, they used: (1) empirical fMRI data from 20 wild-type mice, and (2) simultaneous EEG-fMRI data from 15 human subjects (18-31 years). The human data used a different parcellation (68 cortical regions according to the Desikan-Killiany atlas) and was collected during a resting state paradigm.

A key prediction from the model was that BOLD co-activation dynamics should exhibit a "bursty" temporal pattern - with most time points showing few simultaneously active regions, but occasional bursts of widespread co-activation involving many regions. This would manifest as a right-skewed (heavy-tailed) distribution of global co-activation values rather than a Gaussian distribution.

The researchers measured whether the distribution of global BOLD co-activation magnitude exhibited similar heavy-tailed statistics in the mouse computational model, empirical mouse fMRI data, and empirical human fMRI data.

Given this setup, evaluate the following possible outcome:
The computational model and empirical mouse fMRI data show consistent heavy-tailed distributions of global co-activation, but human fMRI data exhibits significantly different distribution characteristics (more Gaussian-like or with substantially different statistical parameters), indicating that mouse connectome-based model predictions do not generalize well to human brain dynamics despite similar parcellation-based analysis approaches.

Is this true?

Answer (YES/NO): NO